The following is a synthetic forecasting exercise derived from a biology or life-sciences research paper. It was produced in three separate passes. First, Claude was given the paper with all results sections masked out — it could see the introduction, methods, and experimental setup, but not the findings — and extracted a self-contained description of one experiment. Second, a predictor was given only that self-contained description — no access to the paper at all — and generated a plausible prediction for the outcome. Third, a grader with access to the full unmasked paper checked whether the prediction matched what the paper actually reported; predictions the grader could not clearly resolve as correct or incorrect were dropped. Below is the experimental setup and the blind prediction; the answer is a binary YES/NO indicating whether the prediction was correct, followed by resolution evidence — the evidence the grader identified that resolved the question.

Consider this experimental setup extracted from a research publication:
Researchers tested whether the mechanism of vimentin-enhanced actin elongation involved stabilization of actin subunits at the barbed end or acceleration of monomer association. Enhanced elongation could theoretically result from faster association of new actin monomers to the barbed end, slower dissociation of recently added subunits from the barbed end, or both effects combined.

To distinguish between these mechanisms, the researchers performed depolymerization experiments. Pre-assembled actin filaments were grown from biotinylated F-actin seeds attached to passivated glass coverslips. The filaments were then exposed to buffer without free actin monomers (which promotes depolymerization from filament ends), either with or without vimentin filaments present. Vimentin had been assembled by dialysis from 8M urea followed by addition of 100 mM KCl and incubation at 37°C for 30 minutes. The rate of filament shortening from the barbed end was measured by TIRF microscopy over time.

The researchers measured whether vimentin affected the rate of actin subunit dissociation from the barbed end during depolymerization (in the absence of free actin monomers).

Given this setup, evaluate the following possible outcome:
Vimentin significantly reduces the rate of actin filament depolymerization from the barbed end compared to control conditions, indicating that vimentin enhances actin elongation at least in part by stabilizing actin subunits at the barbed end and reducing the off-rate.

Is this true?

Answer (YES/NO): NO